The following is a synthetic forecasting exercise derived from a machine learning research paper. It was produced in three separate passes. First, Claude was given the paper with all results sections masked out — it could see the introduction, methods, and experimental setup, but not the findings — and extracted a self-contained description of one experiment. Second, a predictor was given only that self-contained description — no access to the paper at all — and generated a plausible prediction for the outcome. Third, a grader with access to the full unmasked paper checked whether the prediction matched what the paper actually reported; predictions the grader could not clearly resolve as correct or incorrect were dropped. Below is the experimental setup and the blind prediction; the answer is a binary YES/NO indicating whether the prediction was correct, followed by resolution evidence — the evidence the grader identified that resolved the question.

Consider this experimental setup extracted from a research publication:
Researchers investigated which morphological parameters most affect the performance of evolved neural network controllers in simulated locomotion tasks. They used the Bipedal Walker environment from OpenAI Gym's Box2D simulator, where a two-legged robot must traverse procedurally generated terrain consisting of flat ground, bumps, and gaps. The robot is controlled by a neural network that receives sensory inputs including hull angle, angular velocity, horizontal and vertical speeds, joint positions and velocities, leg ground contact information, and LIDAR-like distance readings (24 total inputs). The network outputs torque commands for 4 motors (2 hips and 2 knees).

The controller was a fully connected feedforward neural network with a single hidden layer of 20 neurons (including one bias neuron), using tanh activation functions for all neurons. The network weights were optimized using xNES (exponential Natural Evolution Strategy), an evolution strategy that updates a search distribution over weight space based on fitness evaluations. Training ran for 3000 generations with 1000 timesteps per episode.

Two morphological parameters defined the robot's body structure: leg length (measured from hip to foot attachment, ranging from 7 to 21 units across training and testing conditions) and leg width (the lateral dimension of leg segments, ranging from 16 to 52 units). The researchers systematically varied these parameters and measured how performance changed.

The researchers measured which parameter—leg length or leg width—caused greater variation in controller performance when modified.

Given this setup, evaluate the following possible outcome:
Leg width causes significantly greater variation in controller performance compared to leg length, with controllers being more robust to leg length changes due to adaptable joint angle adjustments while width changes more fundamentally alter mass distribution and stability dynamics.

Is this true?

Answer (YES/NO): NO